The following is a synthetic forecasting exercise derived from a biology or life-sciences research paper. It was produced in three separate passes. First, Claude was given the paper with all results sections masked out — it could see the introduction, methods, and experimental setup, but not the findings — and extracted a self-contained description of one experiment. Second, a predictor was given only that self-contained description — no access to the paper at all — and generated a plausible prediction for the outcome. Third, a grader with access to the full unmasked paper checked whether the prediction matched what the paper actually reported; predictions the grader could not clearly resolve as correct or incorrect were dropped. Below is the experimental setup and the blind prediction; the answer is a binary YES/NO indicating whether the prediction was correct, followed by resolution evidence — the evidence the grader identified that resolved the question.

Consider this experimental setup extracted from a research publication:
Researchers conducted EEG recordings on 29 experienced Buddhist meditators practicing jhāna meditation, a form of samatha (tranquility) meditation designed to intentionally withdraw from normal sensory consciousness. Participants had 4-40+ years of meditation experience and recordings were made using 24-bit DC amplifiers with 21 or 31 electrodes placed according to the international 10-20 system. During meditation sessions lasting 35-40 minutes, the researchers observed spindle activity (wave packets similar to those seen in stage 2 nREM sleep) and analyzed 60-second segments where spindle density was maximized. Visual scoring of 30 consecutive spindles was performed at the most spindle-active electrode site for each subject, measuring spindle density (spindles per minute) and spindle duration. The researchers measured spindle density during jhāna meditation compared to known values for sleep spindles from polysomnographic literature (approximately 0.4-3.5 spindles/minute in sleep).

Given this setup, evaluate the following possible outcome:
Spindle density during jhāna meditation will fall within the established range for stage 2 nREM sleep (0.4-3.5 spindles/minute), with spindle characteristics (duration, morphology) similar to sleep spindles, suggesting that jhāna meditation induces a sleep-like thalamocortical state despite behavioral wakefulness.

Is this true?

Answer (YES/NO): NO